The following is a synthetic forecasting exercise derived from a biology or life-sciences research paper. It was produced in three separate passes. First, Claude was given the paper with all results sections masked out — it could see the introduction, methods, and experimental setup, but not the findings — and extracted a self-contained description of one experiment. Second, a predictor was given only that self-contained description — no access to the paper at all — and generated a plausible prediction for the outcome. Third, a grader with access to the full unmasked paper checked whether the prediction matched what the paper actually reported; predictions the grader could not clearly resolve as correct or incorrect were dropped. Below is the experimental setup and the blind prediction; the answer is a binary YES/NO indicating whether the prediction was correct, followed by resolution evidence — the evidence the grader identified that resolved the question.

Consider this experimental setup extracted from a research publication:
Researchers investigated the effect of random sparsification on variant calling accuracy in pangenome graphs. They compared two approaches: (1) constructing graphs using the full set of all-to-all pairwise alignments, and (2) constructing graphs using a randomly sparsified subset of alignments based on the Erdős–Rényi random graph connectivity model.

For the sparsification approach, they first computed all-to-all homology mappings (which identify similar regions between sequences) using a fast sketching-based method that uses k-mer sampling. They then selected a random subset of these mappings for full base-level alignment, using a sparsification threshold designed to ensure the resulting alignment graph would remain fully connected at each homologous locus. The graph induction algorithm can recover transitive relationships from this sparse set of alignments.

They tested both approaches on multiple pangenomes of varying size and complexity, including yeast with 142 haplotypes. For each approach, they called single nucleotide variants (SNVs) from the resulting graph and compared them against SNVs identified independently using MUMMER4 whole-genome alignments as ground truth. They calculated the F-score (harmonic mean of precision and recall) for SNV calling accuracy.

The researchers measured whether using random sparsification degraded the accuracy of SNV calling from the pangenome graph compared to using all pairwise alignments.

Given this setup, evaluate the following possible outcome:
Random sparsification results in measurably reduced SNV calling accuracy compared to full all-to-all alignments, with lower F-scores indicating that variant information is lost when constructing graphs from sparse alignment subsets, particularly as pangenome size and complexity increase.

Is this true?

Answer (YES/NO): NO